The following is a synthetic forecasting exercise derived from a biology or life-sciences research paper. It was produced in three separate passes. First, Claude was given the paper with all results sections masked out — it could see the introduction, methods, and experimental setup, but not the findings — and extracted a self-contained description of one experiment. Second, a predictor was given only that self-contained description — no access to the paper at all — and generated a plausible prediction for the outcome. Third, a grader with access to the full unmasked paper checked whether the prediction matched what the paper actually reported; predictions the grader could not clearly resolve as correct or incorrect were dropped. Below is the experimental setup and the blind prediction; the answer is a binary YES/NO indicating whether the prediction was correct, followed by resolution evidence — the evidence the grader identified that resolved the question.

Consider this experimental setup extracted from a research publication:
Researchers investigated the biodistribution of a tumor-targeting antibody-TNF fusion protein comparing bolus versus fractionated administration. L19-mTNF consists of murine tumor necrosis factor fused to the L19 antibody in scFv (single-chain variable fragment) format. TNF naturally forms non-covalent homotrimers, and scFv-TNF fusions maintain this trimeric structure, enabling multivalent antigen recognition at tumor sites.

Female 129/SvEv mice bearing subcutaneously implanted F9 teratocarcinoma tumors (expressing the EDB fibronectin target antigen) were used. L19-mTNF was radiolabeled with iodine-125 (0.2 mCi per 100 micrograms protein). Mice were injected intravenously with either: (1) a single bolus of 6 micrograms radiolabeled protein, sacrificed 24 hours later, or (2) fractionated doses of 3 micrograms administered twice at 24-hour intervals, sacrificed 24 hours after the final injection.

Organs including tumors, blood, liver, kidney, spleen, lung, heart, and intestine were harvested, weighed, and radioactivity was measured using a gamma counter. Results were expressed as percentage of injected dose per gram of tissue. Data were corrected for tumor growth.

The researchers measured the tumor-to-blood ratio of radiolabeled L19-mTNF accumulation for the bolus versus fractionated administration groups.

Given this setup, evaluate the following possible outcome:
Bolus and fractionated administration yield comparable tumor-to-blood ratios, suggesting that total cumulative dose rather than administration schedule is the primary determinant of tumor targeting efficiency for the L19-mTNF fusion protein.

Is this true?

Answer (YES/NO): NO